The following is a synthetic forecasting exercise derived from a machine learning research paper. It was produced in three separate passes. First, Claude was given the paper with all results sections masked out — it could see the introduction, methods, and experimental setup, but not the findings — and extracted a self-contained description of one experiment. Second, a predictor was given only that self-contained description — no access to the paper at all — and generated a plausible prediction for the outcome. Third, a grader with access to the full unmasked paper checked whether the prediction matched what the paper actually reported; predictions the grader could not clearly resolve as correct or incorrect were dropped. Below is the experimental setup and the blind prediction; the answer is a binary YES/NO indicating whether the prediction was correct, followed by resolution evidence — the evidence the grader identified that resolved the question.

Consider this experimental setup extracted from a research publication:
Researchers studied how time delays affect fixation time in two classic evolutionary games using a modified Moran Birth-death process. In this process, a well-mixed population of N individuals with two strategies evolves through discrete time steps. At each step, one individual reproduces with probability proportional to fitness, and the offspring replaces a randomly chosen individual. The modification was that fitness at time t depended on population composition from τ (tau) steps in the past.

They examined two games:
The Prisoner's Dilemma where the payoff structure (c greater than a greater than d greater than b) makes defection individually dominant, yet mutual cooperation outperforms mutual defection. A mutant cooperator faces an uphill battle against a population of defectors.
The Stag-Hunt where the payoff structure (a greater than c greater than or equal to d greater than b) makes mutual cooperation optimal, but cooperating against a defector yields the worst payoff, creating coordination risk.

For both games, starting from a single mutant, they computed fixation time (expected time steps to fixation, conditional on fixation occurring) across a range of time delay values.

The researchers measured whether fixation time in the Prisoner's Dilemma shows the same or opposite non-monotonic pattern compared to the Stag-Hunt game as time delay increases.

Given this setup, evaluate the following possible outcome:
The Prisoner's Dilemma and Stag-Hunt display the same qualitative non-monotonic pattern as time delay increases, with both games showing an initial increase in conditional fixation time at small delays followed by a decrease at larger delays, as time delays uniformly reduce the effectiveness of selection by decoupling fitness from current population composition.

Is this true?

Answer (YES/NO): YES